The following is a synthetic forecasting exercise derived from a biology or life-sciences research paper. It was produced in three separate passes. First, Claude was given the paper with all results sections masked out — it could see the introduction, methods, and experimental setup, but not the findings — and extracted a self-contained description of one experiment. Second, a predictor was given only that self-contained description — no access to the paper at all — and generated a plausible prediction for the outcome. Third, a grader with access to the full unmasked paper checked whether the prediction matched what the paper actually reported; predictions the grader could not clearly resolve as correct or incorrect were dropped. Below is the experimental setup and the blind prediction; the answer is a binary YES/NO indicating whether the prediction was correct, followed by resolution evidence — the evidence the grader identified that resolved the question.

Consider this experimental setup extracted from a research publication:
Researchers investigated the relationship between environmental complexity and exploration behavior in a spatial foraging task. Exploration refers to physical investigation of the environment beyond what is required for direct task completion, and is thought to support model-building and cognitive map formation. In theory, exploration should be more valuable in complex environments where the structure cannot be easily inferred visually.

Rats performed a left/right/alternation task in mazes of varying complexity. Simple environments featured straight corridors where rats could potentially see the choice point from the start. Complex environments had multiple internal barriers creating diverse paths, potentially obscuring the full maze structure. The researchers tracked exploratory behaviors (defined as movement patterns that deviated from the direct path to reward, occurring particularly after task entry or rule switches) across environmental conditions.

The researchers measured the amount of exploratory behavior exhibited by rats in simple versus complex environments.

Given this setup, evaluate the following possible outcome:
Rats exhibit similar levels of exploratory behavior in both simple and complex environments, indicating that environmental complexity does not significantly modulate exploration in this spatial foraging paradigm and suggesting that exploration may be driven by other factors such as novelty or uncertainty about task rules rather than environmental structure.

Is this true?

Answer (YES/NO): NO